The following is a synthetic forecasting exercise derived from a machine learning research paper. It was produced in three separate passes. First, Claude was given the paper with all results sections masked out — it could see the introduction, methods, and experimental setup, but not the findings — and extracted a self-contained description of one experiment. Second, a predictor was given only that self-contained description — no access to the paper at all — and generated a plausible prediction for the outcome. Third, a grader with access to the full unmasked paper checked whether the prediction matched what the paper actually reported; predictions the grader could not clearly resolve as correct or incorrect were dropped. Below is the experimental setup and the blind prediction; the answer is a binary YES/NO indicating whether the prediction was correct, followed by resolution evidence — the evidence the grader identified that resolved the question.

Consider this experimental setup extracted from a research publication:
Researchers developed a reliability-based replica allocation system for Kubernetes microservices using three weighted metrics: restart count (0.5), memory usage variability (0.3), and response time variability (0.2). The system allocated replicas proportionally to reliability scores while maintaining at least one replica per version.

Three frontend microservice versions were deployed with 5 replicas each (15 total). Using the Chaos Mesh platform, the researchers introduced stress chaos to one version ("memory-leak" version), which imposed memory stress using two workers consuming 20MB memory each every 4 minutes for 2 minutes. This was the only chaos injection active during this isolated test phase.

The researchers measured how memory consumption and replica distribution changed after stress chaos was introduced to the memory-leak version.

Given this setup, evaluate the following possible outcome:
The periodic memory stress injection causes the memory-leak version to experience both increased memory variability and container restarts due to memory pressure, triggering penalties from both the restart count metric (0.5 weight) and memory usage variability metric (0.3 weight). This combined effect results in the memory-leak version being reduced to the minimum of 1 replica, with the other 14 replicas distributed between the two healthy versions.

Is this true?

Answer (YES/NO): NO